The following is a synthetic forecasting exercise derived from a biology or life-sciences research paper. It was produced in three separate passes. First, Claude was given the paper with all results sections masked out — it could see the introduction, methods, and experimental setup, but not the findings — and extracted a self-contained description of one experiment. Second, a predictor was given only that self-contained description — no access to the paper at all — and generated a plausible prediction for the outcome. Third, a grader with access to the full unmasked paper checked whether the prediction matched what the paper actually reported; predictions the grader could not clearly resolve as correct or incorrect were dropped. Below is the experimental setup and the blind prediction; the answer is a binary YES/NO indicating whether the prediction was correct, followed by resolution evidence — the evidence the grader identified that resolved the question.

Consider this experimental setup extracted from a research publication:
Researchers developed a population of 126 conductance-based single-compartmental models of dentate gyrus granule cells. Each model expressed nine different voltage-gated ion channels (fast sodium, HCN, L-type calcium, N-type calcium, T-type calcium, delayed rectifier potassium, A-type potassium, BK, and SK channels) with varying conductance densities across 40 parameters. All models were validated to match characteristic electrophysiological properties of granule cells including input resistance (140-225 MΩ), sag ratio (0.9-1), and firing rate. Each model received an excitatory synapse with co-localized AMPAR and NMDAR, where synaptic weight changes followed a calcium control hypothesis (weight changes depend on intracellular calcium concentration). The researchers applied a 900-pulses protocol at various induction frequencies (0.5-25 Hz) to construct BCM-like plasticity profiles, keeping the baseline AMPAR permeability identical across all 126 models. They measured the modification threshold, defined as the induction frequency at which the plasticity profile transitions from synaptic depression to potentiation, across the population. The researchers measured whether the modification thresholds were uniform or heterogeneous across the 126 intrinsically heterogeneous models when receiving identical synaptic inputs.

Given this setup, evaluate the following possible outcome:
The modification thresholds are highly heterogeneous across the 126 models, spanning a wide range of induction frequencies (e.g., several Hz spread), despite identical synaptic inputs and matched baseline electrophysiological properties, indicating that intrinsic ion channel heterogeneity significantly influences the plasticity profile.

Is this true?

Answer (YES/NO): YES